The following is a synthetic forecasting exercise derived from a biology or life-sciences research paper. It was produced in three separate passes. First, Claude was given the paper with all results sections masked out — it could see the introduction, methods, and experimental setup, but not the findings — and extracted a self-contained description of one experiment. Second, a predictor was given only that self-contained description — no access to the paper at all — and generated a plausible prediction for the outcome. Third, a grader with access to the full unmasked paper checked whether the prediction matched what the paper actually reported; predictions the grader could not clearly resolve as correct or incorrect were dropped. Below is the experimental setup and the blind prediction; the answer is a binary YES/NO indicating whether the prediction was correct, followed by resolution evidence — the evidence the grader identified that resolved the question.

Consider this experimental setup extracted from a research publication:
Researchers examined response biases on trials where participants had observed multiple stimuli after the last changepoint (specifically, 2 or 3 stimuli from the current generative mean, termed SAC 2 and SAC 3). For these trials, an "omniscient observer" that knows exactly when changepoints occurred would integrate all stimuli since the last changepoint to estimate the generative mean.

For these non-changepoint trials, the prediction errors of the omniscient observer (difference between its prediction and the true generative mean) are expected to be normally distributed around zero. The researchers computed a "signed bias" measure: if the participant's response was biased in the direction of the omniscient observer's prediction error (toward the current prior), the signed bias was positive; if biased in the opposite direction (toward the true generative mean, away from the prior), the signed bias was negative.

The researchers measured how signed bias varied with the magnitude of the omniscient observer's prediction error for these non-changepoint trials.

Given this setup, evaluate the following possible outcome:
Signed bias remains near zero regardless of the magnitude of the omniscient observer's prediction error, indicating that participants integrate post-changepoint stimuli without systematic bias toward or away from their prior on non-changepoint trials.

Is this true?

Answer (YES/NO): NO